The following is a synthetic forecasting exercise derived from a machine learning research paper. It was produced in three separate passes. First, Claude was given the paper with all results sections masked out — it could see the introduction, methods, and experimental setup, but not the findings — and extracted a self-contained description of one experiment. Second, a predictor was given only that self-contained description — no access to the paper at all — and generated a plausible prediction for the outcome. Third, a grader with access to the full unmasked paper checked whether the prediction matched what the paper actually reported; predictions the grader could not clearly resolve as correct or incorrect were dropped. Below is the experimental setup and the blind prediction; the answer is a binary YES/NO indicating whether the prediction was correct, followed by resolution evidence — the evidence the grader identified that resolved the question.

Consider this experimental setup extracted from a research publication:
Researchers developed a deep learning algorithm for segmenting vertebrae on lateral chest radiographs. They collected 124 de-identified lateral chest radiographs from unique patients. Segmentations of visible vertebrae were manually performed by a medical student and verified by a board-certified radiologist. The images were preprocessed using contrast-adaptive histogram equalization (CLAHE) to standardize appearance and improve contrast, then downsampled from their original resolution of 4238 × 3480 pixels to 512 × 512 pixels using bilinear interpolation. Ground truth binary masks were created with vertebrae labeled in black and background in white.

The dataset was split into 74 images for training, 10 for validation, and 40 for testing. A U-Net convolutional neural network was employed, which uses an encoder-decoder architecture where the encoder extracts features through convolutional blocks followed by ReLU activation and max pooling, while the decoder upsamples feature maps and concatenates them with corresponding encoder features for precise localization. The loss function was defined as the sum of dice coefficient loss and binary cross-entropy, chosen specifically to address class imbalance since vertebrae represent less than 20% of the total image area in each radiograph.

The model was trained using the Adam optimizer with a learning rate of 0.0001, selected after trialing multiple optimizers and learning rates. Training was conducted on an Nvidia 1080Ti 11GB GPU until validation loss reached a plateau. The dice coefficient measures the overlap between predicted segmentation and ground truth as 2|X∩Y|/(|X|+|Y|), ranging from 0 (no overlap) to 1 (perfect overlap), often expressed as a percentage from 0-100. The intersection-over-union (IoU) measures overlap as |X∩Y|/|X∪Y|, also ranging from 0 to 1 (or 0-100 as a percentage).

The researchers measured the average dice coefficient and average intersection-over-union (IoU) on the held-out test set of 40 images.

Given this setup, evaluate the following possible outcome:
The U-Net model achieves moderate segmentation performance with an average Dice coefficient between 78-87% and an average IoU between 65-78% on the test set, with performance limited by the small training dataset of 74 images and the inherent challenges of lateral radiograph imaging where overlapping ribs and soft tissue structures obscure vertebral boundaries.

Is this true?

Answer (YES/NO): NO